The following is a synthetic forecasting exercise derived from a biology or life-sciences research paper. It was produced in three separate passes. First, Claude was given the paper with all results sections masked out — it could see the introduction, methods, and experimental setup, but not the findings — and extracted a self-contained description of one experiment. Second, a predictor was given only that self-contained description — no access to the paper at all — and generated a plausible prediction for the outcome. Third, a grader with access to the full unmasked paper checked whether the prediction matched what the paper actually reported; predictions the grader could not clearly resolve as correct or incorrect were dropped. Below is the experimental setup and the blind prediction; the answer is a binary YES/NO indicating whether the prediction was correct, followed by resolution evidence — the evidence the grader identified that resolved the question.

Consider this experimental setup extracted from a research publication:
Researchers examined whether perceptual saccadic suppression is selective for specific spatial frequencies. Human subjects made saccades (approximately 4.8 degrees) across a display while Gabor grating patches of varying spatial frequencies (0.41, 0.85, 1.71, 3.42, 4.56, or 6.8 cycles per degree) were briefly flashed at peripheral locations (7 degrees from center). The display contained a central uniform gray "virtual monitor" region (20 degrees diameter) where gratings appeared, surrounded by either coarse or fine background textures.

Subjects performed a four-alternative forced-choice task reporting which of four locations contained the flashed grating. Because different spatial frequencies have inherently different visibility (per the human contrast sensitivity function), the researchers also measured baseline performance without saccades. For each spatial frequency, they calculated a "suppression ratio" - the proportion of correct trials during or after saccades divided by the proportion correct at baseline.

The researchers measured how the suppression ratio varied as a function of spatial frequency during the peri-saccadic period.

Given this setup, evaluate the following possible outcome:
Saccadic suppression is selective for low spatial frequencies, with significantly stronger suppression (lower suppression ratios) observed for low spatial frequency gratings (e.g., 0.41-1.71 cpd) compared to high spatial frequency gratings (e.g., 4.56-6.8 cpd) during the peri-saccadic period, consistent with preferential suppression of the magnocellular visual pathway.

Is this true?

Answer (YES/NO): NO